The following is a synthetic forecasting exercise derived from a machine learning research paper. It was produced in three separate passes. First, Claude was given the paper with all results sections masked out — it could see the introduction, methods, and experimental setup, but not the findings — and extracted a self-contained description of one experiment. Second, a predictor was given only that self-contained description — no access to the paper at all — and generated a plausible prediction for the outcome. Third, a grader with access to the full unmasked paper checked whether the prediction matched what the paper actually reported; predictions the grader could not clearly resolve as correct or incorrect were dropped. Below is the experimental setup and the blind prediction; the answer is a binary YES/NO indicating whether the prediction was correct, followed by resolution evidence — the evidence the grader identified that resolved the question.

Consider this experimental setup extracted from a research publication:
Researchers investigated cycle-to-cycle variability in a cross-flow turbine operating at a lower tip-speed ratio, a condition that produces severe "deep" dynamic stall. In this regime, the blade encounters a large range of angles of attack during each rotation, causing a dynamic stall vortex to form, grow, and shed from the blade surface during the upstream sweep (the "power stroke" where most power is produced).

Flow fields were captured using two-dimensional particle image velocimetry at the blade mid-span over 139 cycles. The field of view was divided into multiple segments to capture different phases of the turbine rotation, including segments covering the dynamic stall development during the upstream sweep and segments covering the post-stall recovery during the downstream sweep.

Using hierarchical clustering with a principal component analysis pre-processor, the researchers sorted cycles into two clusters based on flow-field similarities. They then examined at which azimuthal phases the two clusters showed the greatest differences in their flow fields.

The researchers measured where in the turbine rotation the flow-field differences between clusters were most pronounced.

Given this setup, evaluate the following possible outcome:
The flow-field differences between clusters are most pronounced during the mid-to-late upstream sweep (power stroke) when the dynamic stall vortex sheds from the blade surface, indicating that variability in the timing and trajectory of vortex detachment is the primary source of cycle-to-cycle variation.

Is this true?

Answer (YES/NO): NO